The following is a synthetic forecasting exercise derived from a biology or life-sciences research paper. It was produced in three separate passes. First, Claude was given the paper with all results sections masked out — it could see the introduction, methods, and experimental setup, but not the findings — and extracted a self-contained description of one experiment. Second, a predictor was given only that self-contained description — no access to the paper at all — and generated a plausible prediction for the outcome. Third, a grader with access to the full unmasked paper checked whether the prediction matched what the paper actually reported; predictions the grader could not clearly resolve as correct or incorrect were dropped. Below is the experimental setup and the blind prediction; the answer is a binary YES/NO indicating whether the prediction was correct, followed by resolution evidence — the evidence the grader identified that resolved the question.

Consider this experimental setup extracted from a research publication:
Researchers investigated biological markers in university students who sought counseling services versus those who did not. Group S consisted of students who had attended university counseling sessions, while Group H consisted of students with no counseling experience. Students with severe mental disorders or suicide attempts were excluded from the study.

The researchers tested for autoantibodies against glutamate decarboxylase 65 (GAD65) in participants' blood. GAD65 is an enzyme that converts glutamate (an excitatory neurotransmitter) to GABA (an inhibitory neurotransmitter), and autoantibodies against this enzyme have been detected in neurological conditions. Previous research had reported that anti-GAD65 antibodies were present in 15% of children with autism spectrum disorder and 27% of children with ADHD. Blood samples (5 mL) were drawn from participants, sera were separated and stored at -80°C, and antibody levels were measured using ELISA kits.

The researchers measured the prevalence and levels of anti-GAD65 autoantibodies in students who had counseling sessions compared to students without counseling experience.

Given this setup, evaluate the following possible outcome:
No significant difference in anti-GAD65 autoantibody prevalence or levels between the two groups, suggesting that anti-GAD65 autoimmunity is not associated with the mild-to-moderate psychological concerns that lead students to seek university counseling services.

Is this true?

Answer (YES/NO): YES